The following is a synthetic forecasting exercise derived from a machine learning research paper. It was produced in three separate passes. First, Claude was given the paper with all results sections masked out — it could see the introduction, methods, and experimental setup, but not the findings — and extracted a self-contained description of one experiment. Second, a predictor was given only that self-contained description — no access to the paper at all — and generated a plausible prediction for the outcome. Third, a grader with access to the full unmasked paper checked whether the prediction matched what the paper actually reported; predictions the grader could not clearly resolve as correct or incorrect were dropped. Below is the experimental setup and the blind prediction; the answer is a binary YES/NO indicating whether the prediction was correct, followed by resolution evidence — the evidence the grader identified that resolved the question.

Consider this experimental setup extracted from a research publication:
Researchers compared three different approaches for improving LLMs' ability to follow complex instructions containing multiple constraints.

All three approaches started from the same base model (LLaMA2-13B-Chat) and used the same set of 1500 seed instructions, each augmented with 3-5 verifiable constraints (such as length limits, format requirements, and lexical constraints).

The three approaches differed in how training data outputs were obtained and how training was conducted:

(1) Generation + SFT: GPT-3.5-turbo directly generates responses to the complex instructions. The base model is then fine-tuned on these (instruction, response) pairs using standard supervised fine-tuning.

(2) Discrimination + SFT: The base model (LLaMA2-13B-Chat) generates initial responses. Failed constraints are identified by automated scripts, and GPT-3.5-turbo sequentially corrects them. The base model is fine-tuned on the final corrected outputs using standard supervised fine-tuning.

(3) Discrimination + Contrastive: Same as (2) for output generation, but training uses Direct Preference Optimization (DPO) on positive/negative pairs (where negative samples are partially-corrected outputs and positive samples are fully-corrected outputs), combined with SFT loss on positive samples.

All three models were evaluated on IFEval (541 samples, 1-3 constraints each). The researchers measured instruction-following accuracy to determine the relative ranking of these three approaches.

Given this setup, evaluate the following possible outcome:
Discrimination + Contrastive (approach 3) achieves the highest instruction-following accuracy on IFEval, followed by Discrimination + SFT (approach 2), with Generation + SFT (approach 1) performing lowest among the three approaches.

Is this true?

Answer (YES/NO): YES